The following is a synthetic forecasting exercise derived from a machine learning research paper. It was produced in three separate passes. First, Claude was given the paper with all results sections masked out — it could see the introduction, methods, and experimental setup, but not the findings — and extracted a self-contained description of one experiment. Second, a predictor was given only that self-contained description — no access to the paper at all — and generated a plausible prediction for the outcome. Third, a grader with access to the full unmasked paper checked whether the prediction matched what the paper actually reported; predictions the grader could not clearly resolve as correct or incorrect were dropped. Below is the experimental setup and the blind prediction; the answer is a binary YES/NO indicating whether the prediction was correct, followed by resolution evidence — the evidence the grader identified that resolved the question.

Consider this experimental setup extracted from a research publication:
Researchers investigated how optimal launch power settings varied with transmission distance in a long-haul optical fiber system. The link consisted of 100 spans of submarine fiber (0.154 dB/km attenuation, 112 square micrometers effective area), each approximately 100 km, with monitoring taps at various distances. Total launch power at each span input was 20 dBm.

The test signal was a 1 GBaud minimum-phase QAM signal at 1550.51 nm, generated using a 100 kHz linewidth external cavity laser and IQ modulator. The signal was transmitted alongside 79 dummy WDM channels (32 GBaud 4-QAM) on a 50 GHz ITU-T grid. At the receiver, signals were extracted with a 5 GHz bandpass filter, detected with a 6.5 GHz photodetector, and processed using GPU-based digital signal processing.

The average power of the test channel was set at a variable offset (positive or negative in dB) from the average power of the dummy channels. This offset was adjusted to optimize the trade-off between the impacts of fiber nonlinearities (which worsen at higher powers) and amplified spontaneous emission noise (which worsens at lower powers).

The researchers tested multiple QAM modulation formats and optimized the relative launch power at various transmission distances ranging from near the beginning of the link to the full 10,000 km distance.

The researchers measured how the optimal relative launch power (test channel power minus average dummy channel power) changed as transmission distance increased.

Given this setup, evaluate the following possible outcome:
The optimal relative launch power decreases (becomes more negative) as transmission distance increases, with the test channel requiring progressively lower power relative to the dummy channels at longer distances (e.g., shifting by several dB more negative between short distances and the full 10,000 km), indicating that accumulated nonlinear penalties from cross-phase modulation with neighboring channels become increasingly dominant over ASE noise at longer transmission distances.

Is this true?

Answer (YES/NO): NO